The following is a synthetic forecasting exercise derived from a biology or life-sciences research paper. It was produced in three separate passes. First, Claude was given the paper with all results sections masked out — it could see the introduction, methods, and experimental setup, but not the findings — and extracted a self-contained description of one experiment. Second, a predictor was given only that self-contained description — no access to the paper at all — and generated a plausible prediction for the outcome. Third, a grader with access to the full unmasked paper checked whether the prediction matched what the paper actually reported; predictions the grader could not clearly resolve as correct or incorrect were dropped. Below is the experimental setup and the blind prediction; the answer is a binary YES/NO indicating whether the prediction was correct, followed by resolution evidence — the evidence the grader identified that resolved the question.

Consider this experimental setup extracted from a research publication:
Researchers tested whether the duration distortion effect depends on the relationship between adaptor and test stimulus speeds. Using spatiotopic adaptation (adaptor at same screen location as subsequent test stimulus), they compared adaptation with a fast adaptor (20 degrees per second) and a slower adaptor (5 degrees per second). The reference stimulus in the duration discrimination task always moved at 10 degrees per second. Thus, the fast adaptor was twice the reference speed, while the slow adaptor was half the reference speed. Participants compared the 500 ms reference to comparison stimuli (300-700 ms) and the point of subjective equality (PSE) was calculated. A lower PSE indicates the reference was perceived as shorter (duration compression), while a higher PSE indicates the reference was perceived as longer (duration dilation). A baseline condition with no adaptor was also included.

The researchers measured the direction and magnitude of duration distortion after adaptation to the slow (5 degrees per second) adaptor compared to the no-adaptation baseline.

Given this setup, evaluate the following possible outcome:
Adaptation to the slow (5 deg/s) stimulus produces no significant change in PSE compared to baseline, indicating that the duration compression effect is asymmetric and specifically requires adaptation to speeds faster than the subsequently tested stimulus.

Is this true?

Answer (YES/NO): NO